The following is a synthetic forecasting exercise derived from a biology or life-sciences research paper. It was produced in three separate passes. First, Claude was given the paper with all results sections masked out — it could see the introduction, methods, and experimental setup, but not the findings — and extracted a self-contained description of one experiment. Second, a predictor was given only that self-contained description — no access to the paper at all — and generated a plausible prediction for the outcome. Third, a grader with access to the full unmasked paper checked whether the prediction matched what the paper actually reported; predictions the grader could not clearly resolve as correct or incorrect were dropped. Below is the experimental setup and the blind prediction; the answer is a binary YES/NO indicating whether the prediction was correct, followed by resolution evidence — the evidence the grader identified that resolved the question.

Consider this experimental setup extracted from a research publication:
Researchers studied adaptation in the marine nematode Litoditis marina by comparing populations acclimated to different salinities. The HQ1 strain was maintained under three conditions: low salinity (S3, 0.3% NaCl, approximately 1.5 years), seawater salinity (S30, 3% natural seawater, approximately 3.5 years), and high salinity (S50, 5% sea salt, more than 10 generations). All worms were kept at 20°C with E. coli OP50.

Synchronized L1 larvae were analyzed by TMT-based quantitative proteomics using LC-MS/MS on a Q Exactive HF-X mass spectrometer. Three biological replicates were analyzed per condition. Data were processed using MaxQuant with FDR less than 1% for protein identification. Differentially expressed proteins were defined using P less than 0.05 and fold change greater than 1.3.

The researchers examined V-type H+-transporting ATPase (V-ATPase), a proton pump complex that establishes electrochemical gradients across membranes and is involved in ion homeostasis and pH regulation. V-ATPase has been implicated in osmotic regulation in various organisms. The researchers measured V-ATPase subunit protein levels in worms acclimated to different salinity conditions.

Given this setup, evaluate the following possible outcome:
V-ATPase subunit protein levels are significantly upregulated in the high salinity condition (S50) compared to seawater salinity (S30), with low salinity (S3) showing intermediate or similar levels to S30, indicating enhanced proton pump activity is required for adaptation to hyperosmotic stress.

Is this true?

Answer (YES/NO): NO